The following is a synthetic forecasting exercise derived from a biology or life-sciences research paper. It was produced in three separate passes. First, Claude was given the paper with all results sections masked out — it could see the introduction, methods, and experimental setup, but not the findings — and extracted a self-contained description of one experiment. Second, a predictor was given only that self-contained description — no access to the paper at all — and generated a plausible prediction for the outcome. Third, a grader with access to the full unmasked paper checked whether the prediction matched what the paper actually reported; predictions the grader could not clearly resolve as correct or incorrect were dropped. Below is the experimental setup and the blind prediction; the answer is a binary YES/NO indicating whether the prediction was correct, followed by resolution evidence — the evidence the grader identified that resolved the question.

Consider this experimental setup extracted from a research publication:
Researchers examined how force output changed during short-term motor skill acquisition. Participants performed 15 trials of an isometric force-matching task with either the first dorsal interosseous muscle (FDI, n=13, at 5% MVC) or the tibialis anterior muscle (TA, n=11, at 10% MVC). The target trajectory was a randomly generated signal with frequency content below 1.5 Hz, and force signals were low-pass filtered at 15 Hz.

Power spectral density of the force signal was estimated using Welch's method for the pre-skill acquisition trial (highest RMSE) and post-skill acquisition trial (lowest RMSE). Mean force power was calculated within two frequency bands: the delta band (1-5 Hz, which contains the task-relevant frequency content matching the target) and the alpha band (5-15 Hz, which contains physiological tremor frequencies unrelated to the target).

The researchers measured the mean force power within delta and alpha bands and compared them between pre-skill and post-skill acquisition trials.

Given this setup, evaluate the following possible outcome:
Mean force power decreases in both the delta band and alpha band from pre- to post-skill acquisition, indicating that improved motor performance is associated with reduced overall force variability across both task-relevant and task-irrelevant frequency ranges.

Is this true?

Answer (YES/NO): YES